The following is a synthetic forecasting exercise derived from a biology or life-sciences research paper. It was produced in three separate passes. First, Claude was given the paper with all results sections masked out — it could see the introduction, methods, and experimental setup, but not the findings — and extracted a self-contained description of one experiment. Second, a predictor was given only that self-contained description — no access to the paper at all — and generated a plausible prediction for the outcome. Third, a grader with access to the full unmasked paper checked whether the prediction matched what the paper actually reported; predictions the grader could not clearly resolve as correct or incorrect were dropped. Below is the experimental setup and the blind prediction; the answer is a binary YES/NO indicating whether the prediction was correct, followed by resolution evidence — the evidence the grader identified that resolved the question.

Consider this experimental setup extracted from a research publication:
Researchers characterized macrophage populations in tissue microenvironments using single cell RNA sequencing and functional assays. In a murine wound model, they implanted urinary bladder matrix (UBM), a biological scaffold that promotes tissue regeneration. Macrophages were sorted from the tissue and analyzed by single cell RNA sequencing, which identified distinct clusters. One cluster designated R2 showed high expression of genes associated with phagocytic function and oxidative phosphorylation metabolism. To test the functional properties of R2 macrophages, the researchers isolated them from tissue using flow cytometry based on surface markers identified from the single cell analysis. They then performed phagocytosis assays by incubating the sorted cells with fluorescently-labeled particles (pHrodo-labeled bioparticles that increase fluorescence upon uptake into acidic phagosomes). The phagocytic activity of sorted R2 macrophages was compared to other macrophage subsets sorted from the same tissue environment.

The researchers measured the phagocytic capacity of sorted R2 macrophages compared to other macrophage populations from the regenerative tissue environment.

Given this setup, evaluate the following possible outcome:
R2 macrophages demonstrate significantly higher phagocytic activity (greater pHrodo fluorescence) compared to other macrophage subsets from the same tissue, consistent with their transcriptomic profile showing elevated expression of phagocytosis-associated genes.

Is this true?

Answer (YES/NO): YES